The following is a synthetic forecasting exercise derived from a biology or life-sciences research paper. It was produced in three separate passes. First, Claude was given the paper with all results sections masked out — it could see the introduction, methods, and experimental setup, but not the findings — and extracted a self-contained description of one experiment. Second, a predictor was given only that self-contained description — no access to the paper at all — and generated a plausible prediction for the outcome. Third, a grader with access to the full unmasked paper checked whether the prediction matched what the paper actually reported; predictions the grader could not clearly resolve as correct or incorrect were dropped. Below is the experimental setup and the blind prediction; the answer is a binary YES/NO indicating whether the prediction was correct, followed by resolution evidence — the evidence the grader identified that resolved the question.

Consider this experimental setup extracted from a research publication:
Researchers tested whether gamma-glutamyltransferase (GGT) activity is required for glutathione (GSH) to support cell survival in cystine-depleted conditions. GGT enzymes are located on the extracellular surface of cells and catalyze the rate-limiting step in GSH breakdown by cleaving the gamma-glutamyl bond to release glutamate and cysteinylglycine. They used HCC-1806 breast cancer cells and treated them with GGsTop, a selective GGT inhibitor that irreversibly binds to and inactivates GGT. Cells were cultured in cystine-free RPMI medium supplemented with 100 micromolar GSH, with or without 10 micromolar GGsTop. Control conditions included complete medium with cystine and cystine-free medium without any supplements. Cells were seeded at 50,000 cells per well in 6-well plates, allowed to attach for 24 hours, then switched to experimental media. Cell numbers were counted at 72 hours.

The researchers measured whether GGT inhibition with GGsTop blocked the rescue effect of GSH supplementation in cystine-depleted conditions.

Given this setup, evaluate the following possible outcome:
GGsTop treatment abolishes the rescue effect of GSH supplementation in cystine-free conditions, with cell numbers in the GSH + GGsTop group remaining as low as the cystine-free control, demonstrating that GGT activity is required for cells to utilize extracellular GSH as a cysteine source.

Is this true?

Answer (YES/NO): YES